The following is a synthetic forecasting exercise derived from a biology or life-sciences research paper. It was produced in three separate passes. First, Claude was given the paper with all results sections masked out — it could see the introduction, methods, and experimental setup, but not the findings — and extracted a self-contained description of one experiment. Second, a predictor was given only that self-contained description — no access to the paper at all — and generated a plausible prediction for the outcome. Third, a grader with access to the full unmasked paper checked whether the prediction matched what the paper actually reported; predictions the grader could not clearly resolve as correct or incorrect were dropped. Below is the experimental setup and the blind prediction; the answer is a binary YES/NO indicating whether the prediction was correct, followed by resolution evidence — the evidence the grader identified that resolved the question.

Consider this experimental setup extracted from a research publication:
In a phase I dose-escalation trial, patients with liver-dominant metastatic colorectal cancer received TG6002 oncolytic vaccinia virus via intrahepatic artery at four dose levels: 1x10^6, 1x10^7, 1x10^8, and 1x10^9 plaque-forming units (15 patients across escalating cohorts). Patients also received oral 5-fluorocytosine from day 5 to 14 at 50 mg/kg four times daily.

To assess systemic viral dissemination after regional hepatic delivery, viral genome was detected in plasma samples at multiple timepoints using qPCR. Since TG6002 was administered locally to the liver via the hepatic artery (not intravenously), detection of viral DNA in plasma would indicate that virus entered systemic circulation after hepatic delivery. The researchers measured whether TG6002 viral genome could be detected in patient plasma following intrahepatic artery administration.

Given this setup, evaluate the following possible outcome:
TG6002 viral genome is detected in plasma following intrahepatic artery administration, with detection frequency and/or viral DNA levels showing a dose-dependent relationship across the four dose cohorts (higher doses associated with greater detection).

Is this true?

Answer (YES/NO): YES